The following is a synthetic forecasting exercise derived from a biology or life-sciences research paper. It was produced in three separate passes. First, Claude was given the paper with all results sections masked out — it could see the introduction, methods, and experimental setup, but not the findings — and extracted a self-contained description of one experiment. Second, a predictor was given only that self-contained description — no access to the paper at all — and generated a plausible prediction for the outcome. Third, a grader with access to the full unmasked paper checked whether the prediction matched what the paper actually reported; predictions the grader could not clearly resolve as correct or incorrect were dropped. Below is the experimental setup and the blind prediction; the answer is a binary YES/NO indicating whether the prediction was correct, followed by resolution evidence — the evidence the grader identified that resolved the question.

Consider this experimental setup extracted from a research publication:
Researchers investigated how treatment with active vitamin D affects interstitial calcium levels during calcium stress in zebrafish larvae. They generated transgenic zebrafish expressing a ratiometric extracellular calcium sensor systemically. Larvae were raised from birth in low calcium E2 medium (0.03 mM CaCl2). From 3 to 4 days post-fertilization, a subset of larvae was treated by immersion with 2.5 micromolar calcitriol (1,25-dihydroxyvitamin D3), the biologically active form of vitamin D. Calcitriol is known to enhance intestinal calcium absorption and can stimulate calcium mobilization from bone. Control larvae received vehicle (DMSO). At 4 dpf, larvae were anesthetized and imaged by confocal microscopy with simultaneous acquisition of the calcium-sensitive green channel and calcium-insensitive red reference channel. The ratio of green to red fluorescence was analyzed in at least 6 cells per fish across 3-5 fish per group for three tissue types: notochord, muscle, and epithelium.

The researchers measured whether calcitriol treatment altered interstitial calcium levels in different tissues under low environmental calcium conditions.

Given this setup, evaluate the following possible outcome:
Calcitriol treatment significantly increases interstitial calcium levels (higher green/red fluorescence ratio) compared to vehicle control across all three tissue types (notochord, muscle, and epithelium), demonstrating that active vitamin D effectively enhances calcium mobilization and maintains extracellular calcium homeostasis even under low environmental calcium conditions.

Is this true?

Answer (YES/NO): NO